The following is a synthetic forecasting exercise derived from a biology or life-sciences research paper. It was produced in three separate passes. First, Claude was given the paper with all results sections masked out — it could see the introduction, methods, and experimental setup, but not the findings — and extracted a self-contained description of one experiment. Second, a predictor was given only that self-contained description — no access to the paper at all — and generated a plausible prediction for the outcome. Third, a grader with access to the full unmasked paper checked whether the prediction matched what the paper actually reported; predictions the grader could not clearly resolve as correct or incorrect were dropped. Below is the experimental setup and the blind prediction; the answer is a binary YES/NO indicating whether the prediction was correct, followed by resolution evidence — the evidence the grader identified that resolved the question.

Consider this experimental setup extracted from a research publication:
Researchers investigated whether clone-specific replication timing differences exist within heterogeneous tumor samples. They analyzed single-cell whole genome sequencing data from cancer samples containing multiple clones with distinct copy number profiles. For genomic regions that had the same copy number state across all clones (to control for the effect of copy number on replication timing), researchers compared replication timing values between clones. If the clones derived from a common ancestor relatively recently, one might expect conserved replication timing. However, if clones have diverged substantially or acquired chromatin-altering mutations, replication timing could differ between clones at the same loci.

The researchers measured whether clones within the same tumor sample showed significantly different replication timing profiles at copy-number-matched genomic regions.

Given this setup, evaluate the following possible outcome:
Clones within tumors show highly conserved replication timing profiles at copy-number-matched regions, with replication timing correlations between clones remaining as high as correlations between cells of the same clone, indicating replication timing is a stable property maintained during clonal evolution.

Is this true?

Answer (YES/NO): NO